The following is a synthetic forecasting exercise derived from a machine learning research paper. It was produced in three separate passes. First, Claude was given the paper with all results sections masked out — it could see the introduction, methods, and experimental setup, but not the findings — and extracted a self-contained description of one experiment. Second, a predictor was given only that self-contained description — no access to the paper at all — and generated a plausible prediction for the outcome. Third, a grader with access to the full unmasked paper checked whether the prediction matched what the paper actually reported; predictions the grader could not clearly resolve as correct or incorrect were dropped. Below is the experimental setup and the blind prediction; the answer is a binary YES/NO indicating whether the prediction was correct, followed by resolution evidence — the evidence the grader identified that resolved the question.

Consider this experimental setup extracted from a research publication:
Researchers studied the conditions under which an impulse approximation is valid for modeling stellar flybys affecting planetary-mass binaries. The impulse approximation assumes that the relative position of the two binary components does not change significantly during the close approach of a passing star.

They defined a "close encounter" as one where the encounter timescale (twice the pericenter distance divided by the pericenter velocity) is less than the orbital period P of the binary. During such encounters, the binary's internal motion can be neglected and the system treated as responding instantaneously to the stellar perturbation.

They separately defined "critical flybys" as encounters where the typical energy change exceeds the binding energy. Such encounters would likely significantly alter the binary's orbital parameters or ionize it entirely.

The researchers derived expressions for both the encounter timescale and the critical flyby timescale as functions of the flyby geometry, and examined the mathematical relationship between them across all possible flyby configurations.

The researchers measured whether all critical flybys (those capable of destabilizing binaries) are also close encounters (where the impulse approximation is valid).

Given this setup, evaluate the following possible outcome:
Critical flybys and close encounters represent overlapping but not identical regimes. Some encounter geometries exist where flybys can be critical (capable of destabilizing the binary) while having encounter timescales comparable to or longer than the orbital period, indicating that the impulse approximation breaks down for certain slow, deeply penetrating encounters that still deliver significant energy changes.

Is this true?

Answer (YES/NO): NO